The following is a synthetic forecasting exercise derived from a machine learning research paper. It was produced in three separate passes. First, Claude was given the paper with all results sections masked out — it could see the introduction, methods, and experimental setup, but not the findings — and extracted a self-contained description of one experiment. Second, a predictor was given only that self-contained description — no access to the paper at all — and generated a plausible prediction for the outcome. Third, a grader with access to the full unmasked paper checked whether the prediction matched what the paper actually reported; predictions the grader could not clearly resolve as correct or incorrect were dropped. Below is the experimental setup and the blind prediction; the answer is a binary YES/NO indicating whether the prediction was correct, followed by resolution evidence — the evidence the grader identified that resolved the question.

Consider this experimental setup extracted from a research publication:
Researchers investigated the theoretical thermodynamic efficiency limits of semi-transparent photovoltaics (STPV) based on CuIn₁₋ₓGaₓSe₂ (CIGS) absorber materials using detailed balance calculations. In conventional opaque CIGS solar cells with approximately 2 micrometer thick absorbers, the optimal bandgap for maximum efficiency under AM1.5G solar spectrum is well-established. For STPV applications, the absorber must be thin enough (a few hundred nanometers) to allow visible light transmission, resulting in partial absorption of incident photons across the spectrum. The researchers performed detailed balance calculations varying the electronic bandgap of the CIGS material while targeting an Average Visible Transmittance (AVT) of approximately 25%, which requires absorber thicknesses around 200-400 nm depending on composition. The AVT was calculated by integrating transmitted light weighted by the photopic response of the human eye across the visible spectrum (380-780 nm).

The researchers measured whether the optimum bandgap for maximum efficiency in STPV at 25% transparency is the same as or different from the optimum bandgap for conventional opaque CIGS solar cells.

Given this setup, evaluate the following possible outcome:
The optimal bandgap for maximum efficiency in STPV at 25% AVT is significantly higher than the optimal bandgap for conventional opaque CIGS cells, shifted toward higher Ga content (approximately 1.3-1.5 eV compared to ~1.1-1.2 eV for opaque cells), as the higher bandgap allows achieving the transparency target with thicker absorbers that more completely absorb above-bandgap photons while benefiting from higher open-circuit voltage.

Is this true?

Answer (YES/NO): NO